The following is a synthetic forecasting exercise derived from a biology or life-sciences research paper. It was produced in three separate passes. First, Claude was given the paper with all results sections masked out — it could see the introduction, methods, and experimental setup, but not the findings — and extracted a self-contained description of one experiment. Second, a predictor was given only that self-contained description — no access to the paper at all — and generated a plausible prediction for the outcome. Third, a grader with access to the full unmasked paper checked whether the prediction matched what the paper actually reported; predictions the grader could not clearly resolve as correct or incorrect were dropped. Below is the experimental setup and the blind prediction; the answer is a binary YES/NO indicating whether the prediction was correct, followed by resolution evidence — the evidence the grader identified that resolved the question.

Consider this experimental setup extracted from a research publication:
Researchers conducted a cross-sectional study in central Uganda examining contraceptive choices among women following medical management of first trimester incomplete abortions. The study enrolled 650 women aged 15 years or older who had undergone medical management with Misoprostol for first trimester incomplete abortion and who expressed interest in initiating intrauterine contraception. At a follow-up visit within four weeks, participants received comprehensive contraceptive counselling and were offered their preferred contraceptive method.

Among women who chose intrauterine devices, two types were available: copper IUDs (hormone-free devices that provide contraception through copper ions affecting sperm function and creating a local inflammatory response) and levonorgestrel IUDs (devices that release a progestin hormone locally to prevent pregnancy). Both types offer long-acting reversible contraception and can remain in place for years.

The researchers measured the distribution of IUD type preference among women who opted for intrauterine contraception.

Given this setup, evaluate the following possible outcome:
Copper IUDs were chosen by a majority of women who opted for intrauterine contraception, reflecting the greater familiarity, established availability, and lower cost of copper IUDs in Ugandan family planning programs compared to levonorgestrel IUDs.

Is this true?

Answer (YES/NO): YES